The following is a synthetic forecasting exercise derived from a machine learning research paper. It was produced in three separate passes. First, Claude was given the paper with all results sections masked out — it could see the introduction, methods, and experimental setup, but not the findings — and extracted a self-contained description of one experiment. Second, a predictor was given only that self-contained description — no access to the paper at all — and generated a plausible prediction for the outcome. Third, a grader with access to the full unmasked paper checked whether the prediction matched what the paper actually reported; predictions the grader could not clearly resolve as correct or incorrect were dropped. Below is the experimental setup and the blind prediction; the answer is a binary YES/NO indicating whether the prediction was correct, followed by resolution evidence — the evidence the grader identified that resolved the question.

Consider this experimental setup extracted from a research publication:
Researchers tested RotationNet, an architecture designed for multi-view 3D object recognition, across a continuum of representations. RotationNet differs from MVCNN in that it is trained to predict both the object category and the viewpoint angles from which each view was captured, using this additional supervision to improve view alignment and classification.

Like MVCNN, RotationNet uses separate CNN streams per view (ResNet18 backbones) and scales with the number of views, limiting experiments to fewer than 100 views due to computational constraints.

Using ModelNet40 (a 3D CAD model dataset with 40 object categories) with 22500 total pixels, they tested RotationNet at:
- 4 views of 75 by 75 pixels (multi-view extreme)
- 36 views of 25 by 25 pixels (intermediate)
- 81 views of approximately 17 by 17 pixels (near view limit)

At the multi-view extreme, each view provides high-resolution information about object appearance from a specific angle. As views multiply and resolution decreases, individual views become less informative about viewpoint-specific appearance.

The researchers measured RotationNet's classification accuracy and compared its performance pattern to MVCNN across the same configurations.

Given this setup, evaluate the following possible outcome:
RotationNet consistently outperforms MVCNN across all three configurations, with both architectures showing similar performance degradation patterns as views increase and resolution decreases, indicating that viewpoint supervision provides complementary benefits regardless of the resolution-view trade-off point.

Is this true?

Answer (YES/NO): NO